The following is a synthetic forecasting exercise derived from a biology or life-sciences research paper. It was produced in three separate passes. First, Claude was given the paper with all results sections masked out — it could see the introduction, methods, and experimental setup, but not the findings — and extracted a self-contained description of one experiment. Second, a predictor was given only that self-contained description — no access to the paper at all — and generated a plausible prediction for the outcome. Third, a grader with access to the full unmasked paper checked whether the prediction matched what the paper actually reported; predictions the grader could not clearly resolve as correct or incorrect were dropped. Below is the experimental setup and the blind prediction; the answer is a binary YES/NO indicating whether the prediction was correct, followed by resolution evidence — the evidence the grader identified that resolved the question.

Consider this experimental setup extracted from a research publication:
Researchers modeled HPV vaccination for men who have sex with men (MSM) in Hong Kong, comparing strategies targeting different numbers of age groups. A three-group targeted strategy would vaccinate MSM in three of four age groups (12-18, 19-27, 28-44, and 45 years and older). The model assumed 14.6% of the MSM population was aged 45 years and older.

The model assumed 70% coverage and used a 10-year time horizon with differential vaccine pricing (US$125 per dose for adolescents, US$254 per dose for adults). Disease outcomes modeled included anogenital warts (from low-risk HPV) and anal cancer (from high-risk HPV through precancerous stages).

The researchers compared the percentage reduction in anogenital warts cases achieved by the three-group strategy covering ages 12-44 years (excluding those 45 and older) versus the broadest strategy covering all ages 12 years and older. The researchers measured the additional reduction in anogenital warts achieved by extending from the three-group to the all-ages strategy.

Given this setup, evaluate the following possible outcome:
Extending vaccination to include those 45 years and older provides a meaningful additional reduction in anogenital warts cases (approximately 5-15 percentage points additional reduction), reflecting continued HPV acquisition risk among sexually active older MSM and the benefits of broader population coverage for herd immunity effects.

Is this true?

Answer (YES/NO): YES